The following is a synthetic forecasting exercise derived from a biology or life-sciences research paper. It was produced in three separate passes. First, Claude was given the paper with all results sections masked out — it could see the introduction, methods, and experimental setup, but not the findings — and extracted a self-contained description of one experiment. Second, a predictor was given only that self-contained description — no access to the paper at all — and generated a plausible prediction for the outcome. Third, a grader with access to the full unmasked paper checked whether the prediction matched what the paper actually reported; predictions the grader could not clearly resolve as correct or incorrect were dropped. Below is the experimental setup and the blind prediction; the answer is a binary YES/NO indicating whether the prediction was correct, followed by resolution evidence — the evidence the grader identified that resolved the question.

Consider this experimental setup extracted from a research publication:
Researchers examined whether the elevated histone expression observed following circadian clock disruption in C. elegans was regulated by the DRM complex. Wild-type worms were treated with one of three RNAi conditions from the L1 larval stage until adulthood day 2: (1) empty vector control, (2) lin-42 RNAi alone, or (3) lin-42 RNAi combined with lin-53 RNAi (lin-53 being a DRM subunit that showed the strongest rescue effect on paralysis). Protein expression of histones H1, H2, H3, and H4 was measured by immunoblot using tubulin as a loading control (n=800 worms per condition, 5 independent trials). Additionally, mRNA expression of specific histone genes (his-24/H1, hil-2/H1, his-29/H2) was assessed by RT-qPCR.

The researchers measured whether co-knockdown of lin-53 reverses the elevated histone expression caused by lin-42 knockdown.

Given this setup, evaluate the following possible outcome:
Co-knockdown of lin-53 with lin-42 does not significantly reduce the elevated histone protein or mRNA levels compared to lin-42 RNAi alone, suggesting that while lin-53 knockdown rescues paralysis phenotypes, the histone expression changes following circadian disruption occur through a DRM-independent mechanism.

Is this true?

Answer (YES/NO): NO